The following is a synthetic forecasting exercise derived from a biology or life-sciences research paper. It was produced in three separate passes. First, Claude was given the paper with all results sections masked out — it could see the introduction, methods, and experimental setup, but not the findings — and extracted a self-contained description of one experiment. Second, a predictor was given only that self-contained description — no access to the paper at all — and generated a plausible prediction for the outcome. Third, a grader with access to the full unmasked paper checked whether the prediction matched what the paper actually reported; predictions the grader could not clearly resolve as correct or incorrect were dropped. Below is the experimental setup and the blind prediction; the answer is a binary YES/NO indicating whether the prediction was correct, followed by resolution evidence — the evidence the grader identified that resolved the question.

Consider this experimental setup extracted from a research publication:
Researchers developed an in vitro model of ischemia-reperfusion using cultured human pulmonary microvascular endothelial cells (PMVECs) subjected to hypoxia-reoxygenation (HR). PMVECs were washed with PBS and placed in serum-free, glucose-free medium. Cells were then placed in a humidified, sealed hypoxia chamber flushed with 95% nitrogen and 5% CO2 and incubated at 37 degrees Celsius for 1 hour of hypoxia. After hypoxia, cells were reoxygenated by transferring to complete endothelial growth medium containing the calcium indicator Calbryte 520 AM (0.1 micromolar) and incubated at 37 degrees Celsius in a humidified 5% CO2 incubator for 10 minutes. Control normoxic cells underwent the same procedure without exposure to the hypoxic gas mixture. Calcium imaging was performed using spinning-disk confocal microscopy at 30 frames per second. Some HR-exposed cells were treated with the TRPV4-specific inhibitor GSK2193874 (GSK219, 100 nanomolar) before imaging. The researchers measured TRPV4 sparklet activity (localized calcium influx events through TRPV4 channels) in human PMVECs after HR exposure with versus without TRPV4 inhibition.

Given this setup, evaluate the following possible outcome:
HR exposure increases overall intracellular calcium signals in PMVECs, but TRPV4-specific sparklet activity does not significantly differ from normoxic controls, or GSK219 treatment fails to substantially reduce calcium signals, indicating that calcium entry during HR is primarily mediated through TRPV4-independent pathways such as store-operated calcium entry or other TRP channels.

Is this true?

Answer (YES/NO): NO